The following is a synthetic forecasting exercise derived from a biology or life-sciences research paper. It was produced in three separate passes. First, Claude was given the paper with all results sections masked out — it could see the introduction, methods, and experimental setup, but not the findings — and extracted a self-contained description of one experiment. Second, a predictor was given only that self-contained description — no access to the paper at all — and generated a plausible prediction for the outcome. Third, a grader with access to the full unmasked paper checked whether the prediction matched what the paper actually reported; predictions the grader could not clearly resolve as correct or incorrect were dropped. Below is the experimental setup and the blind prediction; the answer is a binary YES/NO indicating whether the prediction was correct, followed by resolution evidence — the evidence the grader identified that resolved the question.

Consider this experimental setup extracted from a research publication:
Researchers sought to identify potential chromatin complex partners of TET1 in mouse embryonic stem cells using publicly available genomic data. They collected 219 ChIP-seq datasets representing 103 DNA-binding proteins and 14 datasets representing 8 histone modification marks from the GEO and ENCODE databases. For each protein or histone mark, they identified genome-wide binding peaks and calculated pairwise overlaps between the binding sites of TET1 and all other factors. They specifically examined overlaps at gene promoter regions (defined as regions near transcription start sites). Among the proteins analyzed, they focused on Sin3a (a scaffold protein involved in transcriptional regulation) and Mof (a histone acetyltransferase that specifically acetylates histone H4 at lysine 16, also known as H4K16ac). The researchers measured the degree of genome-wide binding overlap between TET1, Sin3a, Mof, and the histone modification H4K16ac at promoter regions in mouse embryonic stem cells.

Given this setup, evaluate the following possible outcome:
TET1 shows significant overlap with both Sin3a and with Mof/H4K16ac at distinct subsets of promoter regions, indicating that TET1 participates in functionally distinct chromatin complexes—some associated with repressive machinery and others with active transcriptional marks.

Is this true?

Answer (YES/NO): NO